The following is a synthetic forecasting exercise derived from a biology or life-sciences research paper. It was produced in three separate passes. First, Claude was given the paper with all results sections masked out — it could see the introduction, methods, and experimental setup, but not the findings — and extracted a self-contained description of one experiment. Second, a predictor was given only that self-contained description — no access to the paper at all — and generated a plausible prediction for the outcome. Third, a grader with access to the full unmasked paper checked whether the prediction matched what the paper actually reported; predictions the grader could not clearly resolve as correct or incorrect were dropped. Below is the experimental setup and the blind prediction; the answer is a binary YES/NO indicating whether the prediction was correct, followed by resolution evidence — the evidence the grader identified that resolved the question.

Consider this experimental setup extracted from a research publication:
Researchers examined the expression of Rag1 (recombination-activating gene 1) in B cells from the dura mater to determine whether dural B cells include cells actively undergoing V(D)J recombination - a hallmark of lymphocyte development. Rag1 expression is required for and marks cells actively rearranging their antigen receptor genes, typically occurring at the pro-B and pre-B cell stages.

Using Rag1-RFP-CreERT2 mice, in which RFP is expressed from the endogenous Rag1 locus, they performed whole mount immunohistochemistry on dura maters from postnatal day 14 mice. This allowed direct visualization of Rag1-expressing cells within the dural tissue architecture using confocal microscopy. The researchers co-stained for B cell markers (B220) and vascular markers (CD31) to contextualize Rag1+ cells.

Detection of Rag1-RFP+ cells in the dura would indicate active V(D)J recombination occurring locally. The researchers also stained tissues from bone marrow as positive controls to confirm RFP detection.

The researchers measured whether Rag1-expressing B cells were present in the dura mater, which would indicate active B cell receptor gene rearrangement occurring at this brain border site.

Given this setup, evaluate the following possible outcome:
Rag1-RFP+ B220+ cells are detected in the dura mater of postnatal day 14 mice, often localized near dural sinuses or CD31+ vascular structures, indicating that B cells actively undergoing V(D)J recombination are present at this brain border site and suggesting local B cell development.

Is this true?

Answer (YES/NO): YES